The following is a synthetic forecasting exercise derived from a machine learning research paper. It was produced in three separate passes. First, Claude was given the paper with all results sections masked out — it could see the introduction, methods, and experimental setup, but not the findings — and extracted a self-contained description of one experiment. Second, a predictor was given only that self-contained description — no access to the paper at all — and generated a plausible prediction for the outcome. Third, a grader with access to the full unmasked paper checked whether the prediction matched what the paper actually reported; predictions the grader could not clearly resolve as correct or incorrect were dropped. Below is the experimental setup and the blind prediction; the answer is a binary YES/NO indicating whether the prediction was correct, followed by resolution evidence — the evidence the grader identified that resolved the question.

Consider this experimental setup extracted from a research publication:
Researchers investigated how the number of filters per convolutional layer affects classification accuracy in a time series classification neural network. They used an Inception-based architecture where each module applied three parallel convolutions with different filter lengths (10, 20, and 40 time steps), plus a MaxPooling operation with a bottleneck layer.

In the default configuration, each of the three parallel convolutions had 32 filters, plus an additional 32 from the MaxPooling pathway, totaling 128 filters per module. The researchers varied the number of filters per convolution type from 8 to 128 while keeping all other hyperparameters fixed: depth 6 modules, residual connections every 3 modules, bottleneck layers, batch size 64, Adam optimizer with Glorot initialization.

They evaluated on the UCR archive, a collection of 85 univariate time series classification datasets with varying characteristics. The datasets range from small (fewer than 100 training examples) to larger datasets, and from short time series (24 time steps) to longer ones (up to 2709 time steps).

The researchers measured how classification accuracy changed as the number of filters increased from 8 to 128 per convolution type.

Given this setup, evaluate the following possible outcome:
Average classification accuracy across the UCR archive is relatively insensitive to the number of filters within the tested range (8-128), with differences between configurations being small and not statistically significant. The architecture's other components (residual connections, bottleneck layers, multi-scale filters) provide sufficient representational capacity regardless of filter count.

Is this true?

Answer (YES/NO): NO